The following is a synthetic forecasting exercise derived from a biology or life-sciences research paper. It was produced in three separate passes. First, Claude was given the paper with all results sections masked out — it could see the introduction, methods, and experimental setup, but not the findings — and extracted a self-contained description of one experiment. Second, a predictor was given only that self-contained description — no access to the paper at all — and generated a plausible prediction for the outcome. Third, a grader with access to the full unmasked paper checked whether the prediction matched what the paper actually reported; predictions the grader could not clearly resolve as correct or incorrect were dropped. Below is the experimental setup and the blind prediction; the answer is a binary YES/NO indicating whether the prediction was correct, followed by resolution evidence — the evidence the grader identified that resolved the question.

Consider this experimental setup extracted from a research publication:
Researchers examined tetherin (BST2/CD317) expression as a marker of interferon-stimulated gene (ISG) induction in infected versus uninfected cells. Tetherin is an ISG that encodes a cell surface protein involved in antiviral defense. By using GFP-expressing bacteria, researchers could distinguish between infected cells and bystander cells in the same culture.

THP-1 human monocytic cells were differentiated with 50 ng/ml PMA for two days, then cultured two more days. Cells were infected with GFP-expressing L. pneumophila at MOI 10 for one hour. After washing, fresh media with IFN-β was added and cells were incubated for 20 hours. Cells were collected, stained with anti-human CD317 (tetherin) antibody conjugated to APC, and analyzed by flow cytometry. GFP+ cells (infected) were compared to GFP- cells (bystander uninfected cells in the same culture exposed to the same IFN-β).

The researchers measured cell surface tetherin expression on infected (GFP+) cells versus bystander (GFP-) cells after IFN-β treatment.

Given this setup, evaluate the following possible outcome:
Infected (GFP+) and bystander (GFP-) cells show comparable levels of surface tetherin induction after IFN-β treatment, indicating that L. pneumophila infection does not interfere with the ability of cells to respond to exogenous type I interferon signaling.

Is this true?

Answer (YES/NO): NO